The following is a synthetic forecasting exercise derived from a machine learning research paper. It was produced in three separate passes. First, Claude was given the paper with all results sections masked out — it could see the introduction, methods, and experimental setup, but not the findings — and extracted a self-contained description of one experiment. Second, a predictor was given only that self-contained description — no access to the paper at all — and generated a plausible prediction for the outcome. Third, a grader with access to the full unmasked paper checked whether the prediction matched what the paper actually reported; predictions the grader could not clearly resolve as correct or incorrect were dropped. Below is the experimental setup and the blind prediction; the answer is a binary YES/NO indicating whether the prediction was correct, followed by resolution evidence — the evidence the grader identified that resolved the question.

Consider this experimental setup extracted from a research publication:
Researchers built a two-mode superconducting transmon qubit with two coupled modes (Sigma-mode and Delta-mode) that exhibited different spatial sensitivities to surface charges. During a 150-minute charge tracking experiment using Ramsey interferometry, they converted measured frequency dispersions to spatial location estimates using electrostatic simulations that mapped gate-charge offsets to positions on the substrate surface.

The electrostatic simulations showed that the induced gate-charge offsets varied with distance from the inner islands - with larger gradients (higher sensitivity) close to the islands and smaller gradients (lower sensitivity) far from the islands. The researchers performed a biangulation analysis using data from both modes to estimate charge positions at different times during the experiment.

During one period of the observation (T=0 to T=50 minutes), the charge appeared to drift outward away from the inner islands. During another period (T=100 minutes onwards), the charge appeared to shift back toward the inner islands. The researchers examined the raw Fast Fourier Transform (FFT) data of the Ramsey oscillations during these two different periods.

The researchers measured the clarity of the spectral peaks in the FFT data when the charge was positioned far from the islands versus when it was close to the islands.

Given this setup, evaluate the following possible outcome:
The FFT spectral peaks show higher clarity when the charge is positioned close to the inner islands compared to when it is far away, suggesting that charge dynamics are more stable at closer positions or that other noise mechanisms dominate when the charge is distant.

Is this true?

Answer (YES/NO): NO